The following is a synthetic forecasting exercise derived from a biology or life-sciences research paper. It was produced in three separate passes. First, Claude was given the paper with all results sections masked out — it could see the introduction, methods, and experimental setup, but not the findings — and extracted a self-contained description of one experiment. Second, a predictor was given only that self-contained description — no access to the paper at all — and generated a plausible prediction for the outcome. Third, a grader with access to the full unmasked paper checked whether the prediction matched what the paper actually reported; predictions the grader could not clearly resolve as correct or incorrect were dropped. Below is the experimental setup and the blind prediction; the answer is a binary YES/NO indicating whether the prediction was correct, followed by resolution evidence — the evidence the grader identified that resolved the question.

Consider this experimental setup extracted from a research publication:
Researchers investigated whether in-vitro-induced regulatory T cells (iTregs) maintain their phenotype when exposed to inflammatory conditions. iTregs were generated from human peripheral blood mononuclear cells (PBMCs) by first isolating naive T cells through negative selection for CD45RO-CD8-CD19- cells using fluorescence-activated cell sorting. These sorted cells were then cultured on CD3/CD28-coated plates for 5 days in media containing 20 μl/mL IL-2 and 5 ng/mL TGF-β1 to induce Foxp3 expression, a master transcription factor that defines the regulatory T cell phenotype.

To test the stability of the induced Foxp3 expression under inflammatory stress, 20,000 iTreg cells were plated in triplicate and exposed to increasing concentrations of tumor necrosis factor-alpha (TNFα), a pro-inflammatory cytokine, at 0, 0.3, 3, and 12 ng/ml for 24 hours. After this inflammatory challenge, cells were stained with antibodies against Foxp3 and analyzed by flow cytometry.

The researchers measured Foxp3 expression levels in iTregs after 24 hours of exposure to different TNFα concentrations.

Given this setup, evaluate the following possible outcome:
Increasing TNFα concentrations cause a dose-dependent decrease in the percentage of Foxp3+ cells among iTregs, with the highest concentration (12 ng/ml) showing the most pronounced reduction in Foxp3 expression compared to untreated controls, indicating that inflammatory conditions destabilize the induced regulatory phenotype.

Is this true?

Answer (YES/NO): NO